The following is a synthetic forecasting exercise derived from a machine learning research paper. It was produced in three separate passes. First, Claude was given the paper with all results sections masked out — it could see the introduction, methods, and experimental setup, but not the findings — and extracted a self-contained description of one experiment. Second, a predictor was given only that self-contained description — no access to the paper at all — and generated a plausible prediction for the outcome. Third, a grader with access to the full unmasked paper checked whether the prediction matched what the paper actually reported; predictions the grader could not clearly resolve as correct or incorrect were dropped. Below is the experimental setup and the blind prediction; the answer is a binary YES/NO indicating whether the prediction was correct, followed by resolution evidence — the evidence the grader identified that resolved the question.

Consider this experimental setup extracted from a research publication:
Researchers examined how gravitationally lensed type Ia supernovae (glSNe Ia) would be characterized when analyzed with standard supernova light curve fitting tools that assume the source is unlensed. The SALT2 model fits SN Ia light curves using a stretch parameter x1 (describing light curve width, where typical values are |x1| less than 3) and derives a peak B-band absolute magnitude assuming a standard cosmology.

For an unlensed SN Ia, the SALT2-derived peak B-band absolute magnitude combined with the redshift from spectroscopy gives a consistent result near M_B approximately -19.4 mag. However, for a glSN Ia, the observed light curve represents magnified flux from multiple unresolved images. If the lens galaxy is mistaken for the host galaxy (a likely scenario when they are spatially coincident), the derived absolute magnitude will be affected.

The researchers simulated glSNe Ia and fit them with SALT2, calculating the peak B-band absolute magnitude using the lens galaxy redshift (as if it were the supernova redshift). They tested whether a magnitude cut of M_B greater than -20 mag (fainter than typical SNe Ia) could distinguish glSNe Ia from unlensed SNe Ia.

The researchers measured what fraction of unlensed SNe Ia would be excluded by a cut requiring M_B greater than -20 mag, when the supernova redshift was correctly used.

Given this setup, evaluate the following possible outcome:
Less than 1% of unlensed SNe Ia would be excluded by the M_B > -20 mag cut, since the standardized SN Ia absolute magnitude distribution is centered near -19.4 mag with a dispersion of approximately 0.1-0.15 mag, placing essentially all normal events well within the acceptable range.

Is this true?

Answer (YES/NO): NO